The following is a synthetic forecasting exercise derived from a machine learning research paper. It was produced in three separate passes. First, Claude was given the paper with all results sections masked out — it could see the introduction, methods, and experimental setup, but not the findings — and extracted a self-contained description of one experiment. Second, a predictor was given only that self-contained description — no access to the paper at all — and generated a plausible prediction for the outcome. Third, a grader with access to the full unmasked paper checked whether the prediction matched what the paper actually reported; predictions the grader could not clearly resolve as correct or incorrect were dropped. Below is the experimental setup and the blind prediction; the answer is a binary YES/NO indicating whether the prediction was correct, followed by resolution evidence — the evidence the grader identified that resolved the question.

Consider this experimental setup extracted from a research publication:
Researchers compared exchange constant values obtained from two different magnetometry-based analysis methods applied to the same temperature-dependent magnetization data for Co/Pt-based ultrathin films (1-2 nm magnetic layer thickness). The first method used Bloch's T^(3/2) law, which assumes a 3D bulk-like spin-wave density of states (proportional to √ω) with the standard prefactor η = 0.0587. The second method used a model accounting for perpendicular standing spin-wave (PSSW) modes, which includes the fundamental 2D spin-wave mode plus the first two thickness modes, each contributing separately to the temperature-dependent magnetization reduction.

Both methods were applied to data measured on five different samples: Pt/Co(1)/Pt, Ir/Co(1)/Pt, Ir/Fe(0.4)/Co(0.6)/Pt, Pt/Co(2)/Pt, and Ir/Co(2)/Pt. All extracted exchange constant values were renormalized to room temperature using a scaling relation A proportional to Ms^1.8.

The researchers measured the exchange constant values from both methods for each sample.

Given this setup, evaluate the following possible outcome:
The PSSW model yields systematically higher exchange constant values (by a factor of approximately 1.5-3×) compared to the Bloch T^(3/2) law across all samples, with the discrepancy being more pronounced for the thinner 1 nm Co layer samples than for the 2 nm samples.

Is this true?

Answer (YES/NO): NO